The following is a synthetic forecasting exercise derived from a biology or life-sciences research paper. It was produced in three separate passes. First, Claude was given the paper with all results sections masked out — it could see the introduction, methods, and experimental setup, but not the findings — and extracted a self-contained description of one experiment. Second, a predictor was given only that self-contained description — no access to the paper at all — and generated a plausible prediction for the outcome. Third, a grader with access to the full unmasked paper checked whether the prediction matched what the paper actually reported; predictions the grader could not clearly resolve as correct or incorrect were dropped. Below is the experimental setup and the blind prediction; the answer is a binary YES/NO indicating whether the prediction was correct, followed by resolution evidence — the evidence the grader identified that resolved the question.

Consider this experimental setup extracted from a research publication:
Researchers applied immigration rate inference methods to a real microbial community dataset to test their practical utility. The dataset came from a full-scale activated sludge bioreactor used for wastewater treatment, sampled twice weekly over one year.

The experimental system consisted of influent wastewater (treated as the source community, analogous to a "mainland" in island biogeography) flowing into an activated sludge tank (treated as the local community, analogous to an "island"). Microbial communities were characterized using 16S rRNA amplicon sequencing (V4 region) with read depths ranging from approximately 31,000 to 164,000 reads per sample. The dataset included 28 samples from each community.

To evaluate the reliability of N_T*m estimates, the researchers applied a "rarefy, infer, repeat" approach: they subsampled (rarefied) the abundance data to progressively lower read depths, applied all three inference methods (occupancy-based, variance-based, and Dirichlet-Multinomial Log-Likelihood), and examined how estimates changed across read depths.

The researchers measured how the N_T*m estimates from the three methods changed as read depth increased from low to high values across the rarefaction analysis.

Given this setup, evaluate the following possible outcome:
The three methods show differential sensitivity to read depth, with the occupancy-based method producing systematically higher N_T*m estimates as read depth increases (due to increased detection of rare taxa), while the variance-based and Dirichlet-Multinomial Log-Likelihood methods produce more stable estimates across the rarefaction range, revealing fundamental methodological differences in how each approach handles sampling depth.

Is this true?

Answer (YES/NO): NO